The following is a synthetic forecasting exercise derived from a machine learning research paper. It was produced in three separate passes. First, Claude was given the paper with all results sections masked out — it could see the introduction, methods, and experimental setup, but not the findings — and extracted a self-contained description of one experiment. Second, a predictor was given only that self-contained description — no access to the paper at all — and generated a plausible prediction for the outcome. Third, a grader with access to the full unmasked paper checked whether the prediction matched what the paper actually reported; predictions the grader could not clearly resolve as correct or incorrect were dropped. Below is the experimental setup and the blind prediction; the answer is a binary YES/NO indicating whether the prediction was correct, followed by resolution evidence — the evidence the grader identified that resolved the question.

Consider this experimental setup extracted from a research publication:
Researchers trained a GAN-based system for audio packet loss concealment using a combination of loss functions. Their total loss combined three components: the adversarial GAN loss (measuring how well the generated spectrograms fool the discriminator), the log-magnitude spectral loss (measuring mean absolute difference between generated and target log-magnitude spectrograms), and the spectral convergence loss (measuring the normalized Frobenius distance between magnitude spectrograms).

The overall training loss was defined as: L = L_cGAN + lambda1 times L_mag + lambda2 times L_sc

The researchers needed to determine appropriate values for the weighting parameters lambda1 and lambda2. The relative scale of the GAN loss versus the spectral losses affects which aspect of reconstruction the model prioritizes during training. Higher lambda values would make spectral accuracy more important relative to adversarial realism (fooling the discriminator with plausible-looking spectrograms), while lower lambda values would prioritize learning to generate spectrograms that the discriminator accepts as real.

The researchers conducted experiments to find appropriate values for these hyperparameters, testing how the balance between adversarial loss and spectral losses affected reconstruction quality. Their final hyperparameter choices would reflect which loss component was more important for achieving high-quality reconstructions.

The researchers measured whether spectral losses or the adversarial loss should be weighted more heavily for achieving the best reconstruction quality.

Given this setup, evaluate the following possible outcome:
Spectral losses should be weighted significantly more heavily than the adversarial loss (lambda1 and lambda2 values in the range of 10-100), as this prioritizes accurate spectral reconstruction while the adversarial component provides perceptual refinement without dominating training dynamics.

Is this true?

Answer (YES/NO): NO